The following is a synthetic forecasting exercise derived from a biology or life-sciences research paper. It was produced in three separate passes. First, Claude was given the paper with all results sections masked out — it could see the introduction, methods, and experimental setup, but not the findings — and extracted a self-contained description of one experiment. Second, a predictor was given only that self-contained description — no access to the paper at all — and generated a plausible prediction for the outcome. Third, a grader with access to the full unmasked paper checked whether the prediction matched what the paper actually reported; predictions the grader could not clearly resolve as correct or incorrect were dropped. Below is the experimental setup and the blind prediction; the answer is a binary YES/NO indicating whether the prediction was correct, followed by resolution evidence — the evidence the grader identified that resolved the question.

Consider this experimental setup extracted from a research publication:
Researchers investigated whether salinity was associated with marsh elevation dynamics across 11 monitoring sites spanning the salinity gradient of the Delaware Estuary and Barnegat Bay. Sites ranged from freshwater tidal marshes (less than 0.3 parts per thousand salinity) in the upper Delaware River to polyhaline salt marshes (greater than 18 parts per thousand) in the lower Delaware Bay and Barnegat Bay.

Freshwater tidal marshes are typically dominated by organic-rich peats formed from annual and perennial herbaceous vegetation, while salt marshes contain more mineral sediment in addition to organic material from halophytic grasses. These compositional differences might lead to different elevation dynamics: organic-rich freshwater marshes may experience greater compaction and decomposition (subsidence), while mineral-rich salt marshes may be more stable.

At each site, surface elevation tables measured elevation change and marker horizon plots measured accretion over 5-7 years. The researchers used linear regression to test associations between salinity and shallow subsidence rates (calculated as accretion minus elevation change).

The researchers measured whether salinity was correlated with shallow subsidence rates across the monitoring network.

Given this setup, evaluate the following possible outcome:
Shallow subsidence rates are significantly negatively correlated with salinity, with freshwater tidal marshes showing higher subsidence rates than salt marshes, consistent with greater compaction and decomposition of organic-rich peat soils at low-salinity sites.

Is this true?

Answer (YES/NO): NO